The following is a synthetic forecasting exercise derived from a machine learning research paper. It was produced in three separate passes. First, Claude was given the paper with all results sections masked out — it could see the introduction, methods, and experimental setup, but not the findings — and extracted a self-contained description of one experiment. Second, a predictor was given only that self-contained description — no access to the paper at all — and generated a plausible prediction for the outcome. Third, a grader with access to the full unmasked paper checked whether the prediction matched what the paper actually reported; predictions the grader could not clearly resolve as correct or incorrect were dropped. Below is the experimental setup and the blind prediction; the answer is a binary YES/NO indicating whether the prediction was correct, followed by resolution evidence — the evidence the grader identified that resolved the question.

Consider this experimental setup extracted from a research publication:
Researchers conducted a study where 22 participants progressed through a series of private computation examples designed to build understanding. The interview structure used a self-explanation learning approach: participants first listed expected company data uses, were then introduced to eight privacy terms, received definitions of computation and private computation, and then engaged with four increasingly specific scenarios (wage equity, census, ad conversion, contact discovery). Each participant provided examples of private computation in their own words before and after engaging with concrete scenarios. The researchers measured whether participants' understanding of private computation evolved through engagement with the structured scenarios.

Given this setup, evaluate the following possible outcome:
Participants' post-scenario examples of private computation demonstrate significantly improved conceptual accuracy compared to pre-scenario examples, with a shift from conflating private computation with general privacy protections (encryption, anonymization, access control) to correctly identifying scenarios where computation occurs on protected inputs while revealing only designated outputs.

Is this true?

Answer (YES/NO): NO